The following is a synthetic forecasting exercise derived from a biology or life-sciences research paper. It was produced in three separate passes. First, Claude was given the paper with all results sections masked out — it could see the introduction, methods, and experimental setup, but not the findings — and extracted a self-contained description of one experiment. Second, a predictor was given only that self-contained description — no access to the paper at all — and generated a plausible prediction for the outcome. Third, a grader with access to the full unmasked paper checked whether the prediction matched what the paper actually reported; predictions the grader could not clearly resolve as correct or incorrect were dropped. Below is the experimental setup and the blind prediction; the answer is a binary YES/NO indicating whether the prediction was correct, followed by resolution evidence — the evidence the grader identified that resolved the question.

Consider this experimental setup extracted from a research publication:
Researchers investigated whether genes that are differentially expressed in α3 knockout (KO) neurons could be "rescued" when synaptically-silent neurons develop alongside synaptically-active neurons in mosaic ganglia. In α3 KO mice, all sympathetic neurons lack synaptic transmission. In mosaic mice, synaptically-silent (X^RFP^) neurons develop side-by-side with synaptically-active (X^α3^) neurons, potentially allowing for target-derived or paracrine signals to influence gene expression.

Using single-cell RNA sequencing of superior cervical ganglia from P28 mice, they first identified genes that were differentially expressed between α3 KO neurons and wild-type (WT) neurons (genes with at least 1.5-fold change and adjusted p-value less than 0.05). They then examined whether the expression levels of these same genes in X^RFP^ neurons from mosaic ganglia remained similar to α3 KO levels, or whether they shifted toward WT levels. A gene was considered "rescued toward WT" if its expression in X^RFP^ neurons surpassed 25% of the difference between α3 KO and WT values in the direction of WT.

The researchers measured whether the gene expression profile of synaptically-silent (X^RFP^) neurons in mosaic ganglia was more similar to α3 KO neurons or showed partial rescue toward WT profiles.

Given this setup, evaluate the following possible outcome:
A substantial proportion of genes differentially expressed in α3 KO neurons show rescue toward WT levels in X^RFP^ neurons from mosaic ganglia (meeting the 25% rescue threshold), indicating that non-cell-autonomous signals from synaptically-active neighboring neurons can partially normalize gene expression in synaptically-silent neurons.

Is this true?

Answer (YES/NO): YES